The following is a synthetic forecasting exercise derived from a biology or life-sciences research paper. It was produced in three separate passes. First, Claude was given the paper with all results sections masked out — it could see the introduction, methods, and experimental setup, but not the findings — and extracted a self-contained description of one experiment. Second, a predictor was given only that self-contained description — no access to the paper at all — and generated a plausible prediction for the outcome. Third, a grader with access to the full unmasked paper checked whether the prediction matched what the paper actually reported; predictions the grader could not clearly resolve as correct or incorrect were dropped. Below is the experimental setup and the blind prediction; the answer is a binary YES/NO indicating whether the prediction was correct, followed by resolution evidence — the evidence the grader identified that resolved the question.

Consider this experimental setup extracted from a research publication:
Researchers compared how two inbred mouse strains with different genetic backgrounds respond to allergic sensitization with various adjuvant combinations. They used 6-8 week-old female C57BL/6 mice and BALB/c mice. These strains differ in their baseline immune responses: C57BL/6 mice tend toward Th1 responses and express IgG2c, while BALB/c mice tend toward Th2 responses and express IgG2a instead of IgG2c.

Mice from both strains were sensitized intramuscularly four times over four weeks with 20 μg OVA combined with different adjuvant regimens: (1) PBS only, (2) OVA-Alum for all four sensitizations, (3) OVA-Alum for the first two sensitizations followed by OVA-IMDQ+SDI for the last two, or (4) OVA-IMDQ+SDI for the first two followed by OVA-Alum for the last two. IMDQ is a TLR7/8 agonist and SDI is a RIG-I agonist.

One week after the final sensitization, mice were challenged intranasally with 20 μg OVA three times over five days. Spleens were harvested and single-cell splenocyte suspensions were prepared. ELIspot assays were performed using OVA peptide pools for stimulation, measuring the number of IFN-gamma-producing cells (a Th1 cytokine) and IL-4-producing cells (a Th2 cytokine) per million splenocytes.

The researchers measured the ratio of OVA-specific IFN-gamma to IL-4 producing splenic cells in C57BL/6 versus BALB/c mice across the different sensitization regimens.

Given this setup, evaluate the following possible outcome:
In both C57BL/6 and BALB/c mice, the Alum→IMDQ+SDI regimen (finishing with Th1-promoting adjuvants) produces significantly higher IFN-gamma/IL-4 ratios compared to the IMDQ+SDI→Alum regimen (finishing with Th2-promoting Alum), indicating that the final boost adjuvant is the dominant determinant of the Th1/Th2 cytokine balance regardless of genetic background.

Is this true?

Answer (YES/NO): NO